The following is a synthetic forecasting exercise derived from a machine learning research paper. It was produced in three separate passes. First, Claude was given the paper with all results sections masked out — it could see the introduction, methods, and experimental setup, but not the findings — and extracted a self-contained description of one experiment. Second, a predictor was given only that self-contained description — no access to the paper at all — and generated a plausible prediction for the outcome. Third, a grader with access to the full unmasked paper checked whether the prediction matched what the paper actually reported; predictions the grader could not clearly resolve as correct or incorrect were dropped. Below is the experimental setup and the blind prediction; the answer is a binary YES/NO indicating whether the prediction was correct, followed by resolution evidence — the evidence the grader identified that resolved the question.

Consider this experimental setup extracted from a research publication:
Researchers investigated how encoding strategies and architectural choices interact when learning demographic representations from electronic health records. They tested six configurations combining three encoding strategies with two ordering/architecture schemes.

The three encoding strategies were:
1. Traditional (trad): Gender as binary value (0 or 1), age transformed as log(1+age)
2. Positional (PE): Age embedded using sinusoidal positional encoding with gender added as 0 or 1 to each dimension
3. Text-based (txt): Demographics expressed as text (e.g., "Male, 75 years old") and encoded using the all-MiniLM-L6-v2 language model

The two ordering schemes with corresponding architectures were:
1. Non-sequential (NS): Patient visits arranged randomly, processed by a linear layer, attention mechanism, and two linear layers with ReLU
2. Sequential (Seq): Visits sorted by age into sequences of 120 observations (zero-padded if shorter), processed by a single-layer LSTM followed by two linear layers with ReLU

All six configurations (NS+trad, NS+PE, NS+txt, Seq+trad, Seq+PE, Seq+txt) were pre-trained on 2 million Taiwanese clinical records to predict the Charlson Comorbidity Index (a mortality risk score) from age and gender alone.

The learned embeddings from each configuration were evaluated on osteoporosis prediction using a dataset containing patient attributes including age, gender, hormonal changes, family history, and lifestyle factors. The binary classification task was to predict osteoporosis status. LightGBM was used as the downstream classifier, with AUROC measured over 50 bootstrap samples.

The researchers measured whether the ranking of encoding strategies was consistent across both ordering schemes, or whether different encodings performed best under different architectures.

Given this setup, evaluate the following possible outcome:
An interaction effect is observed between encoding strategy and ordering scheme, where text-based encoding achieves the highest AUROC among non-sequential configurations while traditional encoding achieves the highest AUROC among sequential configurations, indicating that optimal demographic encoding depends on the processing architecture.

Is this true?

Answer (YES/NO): NO